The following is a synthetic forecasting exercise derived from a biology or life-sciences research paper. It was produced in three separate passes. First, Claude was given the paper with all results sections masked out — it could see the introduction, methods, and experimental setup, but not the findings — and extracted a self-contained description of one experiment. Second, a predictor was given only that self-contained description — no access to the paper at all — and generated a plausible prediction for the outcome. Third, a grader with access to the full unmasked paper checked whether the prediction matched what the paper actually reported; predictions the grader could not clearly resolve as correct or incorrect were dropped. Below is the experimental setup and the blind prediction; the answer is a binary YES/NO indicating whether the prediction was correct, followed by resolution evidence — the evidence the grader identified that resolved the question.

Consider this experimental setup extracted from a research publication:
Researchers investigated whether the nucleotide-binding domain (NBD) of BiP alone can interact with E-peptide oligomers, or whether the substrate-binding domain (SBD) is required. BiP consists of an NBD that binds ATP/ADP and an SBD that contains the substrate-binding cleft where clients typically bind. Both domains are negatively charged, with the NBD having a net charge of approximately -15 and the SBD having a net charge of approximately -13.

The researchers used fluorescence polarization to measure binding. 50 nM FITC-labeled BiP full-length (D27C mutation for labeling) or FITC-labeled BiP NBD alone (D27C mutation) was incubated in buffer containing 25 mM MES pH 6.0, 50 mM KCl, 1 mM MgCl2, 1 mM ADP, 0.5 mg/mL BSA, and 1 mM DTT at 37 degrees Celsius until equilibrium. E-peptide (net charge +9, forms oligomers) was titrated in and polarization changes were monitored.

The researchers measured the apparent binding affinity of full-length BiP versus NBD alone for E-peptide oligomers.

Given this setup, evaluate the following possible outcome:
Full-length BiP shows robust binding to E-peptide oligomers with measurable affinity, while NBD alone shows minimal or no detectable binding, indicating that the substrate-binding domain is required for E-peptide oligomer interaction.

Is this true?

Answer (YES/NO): YES